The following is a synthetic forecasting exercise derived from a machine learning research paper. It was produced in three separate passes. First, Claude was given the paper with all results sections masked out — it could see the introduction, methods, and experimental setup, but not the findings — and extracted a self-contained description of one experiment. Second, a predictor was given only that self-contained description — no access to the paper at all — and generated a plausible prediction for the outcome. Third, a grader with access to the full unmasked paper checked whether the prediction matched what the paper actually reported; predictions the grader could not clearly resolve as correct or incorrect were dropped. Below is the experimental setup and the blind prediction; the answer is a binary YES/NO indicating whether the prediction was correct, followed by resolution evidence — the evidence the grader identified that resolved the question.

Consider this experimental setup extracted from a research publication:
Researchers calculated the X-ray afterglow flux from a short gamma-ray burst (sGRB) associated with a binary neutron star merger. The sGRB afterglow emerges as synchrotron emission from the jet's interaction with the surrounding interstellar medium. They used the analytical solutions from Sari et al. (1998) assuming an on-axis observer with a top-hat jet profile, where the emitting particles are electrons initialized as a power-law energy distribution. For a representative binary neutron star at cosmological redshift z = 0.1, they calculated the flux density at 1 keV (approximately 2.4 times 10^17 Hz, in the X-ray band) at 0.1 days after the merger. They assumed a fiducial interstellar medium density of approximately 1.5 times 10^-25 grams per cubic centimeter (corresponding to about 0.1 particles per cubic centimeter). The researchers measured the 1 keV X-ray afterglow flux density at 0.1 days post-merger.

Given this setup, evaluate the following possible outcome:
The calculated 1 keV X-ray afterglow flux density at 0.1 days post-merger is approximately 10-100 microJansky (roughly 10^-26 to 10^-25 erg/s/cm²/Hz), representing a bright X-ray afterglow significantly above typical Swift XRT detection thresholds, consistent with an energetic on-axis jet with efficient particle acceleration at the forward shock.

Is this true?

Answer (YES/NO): NO